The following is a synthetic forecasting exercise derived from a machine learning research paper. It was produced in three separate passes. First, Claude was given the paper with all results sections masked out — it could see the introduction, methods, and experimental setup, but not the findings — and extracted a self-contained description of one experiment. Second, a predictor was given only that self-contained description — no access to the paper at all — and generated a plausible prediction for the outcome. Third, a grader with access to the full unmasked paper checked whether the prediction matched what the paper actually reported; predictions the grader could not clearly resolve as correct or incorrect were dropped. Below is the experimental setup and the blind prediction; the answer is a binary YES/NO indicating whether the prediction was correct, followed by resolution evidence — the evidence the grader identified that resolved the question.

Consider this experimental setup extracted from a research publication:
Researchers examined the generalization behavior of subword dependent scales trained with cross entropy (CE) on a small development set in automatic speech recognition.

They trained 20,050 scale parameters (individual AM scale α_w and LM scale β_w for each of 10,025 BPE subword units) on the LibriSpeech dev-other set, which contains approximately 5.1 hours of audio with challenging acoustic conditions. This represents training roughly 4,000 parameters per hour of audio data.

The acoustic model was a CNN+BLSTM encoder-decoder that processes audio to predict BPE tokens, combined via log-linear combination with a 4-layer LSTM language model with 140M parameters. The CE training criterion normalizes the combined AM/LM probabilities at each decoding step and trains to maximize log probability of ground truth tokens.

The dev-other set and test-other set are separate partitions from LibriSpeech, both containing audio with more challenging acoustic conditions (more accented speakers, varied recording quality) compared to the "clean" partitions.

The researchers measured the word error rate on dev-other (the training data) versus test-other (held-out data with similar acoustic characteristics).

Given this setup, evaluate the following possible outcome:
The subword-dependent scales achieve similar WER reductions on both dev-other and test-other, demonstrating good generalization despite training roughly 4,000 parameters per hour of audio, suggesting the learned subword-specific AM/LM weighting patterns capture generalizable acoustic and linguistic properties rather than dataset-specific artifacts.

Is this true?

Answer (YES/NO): NO